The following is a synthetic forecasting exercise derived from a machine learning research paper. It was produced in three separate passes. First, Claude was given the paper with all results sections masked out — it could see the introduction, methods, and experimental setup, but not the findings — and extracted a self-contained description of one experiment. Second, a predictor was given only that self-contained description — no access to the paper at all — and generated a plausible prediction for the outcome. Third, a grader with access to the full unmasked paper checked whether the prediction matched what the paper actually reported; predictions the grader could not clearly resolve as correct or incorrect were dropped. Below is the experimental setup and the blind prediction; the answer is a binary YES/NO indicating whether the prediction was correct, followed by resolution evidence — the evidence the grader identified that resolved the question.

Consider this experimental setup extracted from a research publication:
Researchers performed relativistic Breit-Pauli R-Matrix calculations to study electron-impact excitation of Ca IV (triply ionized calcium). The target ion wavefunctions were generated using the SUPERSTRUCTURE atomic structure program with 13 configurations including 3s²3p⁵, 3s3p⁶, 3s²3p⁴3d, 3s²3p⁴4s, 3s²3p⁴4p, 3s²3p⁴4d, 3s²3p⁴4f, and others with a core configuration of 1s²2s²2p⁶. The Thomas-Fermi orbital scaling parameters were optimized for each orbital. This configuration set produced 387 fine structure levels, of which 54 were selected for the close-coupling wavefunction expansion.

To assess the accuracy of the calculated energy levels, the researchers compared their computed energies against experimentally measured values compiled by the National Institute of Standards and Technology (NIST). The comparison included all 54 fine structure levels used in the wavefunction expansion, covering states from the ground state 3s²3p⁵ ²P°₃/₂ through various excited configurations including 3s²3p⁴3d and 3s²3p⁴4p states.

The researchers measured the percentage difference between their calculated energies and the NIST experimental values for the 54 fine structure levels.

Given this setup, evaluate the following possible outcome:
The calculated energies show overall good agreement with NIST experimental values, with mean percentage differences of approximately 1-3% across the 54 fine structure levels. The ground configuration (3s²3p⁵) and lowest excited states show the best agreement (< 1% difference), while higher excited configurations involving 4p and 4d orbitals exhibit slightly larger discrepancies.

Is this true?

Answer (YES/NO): NO